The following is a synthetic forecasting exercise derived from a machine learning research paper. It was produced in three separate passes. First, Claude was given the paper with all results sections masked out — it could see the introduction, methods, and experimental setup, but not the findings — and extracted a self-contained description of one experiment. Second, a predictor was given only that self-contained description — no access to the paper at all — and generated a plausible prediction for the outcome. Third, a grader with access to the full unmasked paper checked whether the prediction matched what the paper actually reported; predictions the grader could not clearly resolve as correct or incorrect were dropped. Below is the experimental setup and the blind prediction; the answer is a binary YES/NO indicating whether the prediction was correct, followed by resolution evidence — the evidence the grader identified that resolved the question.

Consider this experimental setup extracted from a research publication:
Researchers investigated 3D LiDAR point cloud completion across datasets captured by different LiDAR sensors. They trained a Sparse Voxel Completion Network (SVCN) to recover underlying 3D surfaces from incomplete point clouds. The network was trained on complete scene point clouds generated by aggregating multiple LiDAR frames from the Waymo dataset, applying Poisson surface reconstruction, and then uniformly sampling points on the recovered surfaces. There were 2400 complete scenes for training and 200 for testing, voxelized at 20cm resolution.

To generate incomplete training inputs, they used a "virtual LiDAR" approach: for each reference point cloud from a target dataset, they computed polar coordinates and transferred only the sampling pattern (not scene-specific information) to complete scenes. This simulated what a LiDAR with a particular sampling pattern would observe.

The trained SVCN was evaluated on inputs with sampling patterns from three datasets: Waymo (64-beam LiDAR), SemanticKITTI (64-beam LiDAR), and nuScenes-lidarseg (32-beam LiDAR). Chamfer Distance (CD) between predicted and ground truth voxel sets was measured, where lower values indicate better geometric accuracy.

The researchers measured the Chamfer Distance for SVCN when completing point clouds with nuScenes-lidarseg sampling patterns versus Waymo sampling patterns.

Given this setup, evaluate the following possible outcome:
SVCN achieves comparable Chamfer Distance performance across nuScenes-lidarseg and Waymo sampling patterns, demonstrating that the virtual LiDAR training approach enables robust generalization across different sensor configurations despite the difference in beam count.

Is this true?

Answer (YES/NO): NO